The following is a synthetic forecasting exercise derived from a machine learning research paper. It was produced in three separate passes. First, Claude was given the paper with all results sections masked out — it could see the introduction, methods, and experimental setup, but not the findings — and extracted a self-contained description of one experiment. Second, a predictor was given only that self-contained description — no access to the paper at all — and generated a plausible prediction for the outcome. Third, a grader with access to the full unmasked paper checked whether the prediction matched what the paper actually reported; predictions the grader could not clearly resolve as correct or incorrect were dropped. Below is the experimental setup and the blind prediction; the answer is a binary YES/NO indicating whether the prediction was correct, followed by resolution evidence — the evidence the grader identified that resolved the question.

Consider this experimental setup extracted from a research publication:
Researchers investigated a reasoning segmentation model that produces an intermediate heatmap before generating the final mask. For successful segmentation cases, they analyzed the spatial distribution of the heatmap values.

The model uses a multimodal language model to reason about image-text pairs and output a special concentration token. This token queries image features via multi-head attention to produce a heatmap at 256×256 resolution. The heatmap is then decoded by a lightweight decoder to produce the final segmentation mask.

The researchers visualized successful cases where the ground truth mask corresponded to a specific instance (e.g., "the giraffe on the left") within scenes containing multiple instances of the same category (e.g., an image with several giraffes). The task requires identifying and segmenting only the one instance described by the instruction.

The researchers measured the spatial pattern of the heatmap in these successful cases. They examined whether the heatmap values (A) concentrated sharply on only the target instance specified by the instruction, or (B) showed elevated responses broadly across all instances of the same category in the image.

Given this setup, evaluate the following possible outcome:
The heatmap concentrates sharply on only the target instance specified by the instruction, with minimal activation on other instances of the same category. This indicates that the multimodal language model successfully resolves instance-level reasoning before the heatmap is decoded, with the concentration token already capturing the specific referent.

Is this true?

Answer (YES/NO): NO